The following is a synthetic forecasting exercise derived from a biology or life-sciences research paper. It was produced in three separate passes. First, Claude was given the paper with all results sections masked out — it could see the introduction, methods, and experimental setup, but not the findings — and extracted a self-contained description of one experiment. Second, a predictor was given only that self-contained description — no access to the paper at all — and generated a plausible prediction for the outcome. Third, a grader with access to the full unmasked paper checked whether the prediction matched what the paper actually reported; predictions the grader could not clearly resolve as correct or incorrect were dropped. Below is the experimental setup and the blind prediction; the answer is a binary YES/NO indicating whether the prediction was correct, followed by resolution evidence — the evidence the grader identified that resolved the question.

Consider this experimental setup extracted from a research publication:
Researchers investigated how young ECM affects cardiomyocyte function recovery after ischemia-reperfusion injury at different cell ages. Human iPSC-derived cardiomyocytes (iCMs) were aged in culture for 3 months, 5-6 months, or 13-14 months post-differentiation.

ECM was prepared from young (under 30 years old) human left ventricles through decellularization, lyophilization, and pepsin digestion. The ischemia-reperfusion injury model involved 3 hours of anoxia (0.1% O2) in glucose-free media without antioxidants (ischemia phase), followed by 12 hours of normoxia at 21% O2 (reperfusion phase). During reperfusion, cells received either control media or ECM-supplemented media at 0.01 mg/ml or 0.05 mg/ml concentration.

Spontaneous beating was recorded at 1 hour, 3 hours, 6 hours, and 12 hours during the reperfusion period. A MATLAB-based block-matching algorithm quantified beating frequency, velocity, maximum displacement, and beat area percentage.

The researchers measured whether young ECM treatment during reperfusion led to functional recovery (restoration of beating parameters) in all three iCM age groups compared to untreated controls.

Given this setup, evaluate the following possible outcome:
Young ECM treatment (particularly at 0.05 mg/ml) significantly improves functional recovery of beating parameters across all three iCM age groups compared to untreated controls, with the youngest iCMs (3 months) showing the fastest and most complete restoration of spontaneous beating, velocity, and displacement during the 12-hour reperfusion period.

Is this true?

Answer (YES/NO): NO